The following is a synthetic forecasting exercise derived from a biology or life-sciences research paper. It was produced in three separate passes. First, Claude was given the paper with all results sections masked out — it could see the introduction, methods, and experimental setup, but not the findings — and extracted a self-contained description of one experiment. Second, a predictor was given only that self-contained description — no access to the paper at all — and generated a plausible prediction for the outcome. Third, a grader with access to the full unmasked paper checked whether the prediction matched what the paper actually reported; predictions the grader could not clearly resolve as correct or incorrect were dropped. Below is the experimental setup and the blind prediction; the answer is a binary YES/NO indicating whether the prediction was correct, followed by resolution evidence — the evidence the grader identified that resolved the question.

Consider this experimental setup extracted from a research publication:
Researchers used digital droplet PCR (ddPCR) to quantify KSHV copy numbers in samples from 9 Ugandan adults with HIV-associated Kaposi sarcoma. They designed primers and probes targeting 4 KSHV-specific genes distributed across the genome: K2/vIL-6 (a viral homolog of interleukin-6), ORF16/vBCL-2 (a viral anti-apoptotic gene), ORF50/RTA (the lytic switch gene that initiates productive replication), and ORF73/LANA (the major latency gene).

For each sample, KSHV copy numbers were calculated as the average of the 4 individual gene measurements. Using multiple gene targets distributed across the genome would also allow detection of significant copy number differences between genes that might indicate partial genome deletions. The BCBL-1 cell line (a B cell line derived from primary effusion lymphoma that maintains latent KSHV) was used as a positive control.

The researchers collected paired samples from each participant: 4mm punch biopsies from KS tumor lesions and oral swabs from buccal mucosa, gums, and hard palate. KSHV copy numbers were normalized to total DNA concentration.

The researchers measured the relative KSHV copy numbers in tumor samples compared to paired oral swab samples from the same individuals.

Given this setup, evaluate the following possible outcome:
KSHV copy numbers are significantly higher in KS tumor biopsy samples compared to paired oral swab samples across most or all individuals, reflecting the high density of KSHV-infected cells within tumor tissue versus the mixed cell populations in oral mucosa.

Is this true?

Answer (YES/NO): YES